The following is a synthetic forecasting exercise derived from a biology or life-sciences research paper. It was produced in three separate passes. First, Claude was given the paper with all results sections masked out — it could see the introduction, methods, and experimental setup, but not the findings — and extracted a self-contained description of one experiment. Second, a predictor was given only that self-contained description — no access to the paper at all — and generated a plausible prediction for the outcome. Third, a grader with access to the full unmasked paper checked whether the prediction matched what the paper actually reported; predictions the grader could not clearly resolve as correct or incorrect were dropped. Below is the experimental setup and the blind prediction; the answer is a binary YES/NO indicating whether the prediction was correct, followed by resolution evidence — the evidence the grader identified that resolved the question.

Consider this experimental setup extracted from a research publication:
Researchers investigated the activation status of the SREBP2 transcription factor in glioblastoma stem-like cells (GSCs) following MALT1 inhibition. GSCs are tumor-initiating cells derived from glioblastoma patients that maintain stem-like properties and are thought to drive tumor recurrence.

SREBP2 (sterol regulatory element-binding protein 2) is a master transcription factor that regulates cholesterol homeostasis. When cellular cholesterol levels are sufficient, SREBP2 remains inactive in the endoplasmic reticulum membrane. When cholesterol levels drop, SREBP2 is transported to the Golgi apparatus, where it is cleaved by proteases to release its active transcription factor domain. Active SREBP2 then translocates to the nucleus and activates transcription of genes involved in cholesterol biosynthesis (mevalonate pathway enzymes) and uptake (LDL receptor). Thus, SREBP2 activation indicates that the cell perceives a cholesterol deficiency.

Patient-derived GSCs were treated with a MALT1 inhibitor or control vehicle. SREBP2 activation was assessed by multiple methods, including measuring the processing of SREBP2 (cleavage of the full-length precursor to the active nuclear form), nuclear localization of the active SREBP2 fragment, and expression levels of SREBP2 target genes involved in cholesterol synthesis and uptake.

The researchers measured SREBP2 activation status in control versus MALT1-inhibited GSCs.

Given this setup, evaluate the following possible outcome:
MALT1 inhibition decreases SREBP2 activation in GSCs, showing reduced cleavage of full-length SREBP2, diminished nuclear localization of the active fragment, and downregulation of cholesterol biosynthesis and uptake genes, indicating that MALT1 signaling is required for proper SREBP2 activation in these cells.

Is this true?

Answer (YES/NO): NO